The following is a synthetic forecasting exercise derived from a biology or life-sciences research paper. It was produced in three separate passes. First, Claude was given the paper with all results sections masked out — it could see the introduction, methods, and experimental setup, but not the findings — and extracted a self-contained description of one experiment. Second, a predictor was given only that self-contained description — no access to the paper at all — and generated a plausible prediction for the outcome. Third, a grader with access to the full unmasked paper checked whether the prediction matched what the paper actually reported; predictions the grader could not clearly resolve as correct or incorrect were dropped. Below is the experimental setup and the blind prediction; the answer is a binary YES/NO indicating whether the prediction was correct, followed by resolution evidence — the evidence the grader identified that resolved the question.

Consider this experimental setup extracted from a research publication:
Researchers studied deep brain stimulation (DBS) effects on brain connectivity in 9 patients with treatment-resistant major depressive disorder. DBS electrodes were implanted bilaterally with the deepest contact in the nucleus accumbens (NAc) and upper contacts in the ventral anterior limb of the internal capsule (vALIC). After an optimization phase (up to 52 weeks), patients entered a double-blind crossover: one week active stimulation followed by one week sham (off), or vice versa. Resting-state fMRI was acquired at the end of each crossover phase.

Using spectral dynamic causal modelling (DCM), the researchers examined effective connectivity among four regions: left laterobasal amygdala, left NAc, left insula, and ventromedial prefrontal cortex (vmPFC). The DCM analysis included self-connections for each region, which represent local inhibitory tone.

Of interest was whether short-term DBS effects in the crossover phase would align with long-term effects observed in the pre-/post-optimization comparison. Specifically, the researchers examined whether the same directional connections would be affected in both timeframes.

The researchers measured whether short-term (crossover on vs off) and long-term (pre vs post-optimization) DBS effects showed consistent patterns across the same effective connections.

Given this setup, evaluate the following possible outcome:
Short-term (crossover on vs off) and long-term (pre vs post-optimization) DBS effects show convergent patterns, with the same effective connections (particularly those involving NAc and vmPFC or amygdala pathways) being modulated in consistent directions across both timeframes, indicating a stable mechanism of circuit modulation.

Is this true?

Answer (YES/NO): NO